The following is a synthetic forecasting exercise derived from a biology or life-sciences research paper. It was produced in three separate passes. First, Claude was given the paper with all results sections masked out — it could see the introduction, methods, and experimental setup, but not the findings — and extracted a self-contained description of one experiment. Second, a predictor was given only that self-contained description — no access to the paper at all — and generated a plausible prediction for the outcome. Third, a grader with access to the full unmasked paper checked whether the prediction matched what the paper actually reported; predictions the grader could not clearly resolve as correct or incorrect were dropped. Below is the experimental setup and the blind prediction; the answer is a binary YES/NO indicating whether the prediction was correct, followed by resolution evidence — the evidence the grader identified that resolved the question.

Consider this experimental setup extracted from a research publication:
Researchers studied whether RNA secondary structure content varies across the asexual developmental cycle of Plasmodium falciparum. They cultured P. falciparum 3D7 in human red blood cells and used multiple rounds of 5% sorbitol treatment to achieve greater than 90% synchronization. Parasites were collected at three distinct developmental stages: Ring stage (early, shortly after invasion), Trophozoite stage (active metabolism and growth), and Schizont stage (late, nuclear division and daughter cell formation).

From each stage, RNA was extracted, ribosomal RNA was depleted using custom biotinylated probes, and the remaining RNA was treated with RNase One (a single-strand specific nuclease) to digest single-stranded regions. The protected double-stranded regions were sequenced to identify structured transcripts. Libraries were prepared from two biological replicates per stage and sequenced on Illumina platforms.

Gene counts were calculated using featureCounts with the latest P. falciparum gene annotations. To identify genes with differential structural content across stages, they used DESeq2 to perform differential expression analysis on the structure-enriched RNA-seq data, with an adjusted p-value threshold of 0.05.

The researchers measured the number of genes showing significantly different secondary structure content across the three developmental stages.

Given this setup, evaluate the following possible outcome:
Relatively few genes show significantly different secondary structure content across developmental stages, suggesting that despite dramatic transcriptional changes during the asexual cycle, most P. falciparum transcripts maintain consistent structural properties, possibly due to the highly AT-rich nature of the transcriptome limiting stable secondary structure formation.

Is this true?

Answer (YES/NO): NO